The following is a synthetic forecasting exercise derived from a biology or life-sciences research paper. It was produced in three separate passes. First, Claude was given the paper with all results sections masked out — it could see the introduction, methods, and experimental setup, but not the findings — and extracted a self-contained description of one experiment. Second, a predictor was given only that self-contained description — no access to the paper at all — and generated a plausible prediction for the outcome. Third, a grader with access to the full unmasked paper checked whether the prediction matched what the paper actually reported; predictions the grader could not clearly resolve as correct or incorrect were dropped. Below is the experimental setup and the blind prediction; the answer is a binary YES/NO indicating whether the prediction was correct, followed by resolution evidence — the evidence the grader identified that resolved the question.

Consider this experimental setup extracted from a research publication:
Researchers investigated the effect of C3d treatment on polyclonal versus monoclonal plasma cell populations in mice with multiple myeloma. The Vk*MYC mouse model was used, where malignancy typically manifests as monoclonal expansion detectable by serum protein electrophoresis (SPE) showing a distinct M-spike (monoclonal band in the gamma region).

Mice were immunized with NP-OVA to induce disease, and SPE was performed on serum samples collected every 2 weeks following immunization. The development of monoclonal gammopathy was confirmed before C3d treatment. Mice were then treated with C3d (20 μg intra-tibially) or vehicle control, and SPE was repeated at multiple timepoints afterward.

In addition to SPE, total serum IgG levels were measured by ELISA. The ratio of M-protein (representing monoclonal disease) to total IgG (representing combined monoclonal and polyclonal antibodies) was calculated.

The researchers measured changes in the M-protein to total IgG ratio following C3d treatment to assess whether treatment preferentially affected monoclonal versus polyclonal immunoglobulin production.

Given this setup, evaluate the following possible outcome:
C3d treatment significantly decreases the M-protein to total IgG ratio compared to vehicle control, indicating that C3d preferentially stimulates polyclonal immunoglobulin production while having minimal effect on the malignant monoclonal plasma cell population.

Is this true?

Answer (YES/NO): NO